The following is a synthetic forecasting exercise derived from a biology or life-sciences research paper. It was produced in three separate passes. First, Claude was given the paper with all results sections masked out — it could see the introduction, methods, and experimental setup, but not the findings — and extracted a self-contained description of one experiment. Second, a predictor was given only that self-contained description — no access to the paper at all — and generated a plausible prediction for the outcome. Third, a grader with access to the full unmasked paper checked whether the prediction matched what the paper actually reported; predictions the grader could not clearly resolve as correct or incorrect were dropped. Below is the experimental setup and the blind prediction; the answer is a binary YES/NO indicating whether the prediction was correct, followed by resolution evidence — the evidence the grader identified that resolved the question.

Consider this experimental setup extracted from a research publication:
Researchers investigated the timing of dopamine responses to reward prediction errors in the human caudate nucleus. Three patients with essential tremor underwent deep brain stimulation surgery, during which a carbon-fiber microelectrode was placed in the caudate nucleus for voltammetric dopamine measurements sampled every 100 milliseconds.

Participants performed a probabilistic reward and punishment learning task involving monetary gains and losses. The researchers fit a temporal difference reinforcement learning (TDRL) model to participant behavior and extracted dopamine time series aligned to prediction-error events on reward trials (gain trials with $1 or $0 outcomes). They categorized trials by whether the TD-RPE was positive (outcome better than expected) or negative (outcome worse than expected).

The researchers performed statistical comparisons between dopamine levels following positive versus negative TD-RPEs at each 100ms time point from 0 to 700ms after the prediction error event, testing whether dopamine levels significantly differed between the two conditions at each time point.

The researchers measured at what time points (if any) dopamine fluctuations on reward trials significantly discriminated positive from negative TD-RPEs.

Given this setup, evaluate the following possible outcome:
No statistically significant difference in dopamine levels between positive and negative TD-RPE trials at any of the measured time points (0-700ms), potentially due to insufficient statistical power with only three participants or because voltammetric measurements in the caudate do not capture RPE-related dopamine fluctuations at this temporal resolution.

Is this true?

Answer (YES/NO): NO